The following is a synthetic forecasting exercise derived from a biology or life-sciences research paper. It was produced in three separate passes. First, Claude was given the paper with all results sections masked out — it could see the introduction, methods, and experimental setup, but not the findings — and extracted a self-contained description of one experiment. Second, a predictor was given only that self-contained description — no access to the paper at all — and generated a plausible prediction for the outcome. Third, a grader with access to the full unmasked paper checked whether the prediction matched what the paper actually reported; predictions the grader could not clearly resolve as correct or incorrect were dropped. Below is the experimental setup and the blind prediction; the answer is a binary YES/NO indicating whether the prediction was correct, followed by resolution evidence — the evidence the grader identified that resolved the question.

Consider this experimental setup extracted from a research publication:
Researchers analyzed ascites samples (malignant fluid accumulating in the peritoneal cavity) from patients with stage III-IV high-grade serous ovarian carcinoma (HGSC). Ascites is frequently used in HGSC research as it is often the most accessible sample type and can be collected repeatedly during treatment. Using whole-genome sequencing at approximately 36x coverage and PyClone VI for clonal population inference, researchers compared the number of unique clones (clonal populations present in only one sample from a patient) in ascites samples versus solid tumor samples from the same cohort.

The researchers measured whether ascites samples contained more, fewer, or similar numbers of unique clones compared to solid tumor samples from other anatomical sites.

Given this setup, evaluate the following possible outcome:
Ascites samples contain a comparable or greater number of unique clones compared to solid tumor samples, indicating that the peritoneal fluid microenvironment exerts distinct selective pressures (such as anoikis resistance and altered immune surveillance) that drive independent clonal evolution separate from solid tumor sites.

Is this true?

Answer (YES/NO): NO